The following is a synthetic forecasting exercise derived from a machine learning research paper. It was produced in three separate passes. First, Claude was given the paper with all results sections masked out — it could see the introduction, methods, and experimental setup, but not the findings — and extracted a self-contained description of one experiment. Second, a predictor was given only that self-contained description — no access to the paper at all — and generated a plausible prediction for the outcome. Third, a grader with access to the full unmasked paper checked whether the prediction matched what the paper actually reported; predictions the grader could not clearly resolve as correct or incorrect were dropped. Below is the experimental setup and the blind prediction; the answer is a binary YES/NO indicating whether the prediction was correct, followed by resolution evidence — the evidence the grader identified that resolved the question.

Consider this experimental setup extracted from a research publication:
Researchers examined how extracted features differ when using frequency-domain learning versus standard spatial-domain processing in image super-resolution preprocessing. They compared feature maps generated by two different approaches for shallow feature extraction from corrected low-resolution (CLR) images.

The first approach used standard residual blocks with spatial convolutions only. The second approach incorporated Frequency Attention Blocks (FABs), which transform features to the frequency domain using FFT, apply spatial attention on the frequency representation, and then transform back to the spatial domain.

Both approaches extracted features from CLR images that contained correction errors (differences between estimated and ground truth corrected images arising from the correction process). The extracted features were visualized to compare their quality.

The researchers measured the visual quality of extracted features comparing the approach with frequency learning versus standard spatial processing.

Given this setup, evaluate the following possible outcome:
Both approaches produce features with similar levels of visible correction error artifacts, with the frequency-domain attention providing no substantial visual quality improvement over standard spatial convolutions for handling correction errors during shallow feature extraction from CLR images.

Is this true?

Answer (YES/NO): NO